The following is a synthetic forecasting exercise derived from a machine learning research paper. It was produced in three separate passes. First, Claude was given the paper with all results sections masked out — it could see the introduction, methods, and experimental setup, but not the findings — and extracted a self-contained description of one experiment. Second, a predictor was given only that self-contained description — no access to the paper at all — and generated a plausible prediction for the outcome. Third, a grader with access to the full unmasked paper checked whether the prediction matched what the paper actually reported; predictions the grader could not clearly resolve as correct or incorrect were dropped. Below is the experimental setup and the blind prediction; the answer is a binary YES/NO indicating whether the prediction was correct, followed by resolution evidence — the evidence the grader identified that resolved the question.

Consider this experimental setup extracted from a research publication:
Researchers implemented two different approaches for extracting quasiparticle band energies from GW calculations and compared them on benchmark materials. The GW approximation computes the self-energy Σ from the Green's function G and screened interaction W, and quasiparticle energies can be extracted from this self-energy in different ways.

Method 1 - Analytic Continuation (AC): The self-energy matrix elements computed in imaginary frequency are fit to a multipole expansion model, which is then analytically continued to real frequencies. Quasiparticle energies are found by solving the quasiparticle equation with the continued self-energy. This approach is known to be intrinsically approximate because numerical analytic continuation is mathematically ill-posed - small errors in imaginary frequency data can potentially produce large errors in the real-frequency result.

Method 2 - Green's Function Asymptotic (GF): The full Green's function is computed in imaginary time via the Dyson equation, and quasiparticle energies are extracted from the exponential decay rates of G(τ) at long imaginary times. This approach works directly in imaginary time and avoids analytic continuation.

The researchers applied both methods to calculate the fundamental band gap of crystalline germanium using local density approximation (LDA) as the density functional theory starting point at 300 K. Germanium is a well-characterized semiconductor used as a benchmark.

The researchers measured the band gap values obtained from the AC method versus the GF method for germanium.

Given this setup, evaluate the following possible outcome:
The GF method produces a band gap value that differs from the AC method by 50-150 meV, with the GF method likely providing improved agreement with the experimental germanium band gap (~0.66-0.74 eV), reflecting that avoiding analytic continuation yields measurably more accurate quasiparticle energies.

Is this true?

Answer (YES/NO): NO